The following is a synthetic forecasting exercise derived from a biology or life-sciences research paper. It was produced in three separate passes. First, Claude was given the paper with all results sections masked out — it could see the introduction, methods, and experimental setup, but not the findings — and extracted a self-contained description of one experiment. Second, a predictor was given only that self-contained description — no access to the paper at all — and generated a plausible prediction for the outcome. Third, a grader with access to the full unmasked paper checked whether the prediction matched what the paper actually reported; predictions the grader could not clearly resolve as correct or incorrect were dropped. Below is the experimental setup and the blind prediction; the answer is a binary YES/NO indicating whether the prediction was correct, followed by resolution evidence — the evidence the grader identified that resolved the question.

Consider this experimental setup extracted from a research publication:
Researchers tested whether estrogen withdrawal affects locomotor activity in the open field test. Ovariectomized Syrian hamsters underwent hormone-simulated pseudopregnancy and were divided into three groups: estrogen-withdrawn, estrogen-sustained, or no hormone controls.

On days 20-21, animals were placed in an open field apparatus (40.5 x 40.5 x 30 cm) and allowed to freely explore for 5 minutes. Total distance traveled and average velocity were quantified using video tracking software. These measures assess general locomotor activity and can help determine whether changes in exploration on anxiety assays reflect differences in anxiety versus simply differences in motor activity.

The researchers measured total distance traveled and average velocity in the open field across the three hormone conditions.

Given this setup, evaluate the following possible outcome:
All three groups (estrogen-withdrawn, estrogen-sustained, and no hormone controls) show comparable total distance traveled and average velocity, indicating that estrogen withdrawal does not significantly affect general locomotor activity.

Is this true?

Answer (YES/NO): YES